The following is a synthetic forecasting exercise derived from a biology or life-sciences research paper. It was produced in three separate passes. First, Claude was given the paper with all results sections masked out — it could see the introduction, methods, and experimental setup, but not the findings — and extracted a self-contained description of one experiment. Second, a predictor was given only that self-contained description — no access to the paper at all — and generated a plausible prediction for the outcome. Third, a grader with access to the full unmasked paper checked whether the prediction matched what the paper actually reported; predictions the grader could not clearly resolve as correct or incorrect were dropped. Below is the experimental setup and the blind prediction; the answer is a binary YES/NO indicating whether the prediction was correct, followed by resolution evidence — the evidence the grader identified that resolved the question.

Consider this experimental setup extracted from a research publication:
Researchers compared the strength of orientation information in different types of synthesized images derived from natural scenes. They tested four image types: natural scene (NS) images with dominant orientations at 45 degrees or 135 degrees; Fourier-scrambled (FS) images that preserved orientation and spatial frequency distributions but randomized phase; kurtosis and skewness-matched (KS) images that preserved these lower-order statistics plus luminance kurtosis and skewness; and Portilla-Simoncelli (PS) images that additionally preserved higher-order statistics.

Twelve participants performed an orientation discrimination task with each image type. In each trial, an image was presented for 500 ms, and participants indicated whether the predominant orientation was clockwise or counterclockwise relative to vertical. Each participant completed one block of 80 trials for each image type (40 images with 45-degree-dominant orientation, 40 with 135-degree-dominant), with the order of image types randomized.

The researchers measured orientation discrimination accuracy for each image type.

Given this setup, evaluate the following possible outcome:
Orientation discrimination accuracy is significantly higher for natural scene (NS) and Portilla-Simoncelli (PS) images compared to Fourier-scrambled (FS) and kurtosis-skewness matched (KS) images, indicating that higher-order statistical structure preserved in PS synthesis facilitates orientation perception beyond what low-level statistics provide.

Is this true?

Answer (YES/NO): NO